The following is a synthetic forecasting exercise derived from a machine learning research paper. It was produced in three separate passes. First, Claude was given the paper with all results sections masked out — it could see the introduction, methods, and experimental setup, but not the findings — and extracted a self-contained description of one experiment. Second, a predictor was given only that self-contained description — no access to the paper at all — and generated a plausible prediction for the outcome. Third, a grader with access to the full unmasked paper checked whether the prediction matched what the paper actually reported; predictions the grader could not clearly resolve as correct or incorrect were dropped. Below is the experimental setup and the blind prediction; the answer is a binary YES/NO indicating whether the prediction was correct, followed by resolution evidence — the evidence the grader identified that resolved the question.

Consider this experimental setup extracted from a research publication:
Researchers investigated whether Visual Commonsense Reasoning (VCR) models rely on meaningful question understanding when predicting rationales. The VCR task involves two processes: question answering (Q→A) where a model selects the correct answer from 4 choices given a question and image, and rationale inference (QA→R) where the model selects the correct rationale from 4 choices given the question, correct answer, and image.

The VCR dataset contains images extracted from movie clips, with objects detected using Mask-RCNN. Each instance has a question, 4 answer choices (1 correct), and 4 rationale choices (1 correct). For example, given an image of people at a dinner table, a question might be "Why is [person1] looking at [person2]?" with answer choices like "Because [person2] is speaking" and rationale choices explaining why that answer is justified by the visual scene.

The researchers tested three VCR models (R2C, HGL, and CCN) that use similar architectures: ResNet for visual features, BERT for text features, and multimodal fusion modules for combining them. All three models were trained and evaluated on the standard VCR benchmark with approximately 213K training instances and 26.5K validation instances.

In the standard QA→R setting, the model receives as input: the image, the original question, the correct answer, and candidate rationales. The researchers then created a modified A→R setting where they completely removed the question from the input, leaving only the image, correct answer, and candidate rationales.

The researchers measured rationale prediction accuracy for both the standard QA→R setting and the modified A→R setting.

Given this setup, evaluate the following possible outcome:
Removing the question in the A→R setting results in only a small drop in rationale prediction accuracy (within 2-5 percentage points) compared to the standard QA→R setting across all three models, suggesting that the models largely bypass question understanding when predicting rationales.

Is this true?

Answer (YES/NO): YES